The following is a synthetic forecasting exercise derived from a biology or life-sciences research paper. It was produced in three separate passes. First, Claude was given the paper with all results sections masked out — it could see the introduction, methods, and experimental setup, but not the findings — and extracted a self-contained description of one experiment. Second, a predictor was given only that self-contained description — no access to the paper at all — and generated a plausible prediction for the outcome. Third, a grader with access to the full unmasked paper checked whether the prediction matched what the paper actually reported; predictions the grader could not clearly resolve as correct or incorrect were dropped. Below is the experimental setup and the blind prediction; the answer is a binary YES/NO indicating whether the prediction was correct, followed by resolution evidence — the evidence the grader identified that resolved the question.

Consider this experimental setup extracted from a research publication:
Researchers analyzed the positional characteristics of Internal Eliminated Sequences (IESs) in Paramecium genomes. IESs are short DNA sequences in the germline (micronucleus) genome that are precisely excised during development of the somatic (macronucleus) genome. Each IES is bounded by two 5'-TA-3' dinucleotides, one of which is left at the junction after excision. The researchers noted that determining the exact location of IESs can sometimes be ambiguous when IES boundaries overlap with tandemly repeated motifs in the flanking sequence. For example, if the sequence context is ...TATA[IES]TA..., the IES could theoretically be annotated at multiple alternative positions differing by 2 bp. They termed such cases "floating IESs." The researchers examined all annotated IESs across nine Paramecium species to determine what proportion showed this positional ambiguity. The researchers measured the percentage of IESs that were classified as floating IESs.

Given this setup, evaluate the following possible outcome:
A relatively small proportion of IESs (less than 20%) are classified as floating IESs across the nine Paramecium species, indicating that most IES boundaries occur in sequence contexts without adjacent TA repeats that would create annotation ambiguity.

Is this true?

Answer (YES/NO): YES